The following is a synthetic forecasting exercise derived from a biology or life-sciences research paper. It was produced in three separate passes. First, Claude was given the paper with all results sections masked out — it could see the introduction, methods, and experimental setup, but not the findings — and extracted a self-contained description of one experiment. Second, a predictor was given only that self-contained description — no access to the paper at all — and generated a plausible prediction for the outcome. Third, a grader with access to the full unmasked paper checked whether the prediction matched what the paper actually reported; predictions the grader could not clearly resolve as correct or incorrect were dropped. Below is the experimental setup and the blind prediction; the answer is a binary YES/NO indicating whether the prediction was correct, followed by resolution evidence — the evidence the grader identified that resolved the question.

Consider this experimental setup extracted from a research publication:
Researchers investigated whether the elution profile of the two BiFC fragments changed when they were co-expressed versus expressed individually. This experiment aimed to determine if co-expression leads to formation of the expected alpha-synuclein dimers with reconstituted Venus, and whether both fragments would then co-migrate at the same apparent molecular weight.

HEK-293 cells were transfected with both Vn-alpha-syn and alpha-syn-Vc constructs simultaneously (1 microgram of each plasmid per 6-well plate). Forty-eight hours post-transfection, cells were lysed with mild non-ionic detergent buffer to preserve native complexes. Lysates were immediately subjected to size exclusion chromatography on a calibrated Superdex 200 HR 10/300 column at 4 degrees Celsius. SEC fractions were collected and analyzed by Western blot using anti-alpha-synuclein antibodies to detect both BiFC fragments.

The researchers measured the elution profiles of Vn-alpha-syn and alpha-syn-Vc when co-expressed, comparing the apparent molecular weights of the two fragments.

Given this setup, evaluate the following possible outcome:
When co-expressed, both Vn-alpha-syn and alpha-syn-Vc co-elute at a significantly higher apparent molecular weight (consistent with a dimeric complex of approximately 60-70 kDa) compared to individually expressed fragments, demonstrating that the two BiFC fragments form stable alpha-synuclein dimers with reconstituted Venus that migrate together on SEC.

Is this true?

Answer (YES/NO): NO